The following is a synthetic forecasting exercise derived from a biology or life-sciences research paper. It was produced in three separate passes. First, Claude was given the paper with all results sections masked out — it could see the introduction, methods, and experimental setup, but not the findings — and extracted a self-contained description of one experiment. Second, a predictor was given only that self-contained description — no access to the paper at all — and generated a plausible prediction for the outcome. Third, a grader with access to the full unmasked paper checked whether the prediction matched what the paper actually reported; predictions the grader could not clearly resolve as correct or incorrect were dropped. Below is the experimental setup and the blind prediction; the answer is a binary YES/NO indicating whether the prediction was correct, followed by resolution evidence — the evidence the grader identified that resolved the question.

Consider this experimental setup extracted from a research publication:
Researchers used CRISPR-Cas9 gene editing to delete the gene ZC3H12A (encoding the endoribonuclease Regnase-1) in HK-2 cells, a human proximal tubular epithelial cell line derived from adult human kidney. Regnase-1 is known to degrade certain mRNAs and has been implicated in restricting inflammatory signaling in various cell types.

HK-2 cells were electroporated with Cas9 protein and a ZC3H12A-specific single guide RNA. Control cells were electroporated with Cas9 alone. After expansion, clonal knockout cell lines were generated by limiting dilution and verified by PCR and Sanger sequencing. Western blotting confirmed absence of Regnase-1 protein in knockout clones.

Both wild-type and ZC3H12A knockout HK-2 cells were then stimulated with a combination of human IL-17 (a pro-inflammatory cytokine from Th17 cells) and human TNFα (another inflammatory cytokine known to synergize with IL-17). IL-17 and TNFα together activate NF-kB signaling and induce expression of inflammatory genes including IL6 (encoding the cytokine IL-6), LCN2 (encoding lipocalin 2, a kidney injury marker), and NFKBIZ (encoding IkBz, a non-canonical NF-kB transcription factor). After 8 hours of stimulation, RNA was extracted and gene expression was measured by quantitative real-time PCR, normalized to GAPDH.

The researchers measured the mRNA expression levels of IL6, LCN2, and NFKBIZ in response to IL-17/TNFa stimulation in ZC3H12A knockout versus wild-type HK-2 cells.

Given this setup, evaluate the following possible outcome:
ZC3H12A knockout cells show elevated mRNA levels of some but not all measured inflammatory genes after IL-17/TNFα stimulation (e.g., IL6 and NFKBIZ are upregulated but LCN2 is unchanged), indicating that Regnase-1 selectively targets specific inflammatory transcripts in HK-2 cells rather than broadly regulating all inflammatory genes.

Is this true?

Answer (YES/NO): NO